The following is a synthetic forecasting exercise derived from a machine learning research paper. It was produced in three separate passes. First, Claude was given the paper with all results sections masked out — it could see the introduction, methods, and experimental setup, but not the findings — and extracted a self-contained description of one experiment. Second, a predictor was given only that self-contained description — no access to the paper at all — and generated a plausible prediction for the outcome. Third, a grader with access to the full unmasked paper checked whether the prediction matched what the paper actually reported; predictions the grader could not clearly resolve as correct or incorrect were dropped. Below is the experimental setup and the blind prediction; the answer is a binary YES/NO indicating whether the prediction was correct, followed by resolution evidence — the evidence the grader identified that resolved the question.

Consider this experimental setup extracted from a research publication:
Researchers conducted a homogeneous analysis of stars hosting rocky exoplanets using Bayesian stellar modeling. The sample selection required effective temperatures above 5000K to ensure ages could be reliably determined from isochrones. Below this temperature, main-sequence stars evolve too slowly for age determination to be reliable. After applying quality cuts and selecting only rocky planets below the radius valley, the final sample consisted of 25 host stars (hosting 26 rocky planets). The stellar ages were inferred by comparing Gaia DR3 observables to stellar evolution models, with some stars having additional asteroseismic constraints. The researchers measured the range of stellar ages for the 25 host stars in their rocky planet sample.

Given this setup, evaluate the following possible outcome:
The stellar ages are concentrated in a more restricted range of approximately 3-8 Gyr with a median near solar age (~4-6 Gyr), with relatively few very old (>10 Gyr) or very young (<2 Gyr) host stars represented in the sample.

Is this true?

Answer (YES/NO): NO